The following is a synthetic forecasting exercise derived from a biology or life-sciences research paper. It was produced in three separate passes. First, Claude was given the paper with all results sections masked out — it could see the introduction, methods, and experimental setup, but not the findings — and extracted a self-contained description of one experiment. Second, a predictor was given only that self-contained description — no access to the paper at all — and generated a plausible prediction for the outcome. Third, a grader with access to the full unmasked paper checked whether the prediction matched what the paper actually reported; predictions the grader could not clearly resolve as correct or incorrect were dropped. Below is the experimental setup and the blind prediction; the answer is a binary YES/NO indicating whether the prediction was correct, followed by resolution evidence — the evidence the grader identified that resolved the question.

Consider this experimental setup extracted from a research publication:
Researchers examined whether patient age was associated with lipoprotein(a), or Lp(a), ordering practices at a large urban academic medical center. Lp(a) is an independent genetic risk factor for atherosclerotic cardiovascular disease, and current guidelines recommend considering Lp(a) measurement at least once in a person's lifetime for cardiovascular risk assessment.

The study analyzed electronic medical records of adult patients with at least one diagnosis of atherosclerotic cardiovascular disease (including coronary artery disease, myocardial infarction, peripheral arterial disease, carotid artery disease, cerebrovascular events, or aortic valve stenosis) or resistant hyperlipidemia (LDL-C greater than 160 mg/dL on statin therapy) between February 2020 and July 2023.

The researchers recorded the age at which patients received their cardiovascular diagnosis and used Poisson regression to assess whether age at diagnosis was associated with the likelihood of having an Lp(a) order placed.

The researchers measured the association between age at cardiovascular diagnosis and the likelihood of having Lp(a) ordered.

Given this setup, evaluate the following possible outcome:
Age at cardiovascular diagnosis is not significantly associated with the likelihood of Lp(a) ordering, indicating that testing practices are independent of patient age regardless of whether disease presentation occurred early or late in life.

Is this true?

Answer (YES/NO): NO